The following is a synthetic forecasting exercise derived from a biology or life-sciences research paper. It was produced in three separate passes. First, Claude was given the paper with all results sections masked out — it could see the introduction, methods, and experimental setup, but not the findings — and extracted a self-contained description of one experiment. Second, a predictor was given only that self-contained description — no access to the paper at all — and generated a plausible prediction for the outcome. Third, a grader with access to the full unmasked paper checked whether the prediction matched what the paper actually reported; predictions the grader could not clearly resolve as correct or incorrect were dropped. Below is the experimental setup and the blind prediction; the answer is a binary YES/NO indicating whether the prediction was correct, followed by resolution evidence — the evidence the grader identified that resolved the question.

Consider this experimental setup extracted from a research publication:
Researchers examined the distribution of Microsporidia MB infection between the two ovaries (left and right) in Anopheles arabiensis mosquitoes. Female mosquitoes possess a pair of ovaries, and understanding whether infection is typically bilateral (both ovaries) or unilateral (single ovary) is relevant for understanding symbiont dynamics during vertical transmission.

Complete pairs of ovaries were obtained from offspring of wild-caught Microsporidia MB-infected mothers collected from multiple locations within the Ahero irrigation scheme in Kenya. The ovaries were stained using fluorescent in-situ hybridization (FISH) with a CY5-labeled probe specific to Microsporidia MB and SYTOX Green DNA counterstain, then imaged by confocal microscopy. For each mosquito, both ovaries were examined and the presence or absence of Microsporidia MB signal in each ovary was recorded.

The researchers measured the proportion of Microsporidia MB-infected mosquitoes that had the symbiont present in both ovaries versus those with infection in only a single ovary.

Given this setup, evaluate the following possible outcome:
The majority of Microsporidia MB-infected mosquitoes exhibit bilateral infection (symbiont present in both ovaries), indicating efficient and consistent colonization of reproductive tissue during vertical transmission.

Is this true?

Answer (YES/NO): YES